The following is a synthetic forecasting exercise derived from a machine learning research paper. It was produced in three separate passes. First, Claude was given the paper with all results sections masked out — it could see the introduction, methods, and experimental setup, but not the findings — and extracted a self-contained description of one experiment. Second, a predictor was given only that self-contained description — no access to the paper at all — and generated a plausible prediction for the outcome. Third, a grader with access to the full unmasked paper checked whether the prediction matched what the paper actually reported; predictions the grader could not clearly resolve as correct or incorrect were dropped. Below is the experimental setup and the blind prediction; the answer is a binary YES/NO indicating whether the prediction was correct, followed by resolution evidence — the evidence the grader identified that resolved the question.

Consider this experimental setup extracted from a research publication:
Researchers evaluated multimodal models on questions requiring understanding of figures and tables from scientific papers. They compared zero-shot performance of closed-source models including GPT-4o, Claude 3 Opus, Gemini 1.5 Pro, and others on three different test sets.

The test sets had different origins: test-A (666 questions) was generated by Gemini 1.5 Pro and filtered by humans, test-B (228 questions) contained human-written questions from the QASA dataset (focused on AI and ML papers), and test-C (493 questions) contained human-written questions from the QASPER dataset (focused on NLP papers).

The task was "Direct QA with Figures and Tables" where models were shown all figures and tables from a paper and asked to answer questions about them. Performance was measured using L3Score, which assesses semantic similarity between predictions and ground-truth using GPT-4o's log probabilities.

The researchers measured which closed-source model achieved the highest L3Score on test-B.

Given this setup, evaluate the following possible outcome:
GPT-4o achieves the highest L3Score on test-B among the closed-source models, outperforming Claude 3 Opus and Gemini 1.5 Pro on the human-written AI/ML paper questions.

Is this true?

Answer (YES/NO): NO